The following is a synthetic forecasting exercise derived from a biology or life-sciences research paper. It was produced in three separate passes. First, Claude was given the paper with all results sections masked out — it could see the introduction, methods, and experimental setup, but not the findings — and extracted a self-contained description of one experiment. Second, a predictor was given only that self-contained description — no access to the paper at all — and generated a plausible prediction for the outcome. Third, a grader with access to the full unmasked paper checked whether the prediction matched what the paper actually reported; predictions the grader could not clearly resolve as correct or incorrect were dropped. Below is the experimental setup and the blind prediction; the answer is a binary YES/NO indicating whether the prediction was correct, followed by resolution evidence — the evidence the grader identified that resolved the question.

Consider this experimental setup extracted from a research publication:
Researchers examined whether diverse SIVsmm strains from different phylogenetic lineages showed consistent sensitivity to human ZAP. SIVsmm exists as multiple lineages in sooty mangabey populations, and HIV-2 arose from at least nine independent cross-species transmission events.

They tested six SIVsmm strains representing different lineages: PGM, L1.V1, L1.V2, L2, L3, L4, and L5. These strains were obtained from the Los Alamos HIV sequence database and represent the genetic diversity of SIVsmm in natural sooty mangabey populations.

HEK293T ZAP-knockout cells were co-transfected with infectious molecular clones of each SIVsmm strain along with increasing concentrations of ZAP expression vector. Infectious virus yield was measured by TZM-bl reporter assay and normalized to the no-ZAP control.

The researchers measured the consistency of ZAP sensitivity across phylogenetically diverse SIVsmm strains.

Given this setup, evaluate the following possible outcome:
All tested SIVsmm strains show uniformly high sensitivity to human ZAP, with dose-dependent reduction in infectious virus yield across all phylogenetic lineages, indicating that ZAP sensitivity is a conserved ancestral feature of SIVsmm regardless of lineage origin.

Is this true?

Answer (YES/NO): YES